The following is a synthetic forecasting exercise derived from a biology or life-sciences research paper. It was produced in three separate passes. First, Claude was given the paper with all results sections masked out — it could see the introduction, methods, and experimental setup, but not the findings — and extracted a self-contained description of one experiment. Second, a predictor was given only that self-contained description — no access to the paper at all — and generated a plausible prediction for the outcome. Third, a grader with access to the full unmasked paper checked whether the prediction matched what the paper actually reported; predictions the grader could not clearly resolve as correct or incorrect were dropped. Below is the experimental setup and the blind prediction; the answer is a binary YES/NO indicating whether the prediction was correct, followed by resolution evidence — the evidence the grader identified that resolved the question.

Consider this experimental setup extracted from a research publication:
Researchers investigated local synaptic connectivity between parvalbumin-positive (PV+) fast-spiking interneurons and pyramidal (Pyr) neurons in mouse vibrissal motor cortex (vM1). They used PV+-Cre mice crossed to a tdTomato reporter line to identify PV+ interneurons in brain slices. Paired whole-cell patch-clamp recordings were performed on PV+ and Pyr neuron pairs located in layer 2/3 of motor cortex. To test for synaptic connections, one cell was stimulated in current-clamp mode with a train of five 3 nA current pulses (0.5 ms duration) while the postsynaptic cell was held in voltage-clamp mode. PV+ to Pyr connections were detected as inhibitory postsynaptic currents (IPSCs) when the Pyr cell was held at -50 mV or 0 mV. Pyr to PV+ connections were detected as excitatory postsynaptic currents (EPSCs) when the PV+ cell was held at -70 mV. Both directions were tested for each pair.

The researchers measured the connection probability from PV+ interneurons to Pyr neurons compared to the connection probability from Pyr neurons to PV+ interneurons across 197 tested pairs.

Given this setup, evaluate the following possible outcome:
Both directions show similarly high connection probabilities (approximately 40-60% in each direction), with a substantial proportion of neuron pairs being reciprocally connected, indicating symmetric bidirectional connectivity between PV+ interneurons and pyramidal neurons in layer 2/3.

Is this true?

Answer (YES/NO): NO